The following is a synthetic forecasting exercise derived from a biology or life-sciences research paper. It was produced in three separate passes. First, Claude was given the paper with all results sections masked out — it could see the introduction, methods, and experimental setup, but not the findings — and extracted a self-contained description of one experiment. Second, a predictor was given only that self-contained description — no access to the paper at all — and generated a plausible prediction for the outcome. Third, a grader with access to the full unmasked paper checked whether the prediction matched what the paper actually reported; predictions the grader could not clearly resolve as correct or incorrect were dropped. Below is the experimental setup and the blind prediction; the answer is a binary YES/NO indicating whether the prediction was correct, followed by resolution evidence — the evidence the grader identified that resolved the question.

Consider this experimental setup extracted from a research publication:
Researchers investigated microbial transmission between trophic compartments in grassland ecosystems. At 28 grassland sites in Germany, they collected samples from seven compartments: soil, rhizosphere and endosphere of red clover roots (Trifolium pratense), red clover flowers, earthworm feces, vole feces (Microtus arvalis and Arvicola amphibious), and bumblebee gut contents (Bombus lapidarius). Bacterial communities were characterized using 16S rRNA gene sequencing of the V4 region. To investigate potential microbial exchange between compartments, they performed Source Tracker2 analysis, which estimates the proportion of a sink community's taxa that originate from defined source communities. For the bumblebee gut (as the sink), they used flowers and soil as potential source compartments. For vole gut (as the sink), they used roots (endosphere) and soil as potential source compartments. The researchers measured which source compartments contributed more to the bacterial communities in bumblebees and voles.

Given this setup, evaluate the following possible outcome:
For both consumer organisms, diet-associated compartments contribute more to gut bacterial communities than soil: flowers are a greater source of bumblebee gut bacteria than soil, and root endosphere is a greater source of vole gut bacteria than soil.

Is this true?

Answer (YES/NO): NO